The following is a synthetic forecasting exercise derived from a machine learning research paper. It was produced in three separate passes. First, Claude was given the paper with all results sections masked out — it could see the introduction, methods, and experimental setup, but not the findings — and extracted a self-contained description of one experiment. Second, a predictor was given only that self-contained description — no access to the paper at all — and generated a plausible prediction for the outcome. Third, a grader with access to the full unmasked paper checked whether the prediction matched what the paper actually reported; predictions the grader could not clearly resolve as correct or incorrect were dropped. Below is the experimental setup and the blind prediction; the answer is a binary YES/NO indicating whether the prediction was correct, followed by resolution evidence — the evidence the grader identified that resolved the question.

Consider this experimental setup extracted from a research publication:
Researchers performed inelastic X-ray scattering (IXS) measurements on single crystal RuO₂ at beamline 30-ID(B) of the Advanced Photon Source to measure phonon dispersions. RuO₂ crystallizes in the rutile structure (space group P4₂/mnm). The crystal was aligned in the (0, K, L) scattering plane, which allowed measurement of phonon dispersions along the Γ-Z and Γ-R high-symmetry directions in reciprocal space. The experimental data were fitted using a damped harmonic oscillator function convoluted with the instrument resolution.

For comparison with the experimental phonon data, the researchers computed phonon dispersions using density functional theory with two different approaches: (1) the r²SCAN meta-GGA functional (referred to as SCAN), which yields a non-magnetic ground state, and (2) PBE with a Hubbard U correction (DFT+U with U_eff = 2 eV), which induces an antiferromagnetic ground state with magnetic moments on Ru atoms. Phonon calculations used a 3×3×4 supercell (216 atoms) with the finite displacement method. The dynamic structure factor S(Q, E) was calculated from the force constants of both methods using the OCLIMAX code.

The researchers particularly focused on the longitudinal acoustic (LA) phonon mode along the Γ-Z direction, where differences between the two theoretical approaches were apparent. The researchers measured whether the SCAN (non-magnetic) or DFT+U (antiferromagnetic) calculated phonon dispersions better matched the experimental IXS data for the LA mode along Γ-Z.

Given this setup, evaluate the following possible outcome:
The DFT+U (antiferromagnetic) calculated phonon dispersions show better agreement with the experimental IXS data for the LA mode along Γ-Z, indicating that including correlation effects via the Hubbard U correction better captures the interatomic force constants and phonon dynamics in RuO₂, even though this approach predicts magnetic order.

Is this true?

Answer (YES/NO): NO